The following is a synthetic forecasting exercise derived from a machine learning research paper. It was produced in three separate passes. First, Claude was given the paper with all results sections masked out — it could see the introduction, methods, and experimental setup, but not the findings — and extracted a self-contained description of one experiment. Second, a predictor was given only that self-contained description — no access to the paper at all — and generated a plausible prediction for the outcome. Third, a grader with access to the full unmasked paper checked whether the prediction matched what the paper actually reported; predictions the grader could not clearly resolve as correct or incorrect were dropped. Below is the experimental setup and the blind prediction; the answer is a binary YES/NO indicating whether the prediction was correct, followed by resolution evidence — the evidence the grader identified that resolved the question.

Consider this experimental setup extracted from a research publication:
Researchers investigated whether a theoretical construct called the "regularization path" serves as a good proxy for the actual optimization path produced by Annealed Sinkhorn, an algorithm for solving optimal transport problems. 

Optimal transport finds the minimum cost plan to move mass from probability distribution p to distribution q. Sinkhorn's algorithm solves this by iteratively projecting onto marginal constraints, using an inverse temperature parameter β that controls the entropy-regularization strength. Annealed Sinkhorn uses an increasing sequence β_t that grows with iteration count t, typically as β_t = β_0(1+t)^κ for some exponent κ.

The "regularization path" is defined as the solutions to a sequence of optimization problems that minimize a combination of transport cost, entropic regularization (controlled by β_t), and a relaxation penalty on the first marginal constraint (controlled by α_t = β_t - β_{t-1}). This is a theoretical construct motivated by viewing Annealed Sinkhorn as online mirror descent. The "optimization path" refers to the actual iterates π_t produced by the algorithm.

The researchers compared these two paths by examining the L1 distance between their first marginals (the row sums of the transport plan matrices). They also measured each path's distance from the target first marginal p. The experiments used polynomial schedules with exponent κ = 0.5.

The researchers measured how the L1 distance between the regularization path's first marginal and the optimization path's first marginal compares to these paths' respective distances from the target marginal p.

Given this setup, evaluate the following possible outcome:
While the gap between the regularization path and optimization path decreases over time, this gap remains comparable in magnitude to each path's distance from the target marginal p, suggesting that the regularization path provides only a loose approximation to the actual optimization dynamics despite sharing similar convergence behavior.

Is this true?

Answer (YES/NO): NO